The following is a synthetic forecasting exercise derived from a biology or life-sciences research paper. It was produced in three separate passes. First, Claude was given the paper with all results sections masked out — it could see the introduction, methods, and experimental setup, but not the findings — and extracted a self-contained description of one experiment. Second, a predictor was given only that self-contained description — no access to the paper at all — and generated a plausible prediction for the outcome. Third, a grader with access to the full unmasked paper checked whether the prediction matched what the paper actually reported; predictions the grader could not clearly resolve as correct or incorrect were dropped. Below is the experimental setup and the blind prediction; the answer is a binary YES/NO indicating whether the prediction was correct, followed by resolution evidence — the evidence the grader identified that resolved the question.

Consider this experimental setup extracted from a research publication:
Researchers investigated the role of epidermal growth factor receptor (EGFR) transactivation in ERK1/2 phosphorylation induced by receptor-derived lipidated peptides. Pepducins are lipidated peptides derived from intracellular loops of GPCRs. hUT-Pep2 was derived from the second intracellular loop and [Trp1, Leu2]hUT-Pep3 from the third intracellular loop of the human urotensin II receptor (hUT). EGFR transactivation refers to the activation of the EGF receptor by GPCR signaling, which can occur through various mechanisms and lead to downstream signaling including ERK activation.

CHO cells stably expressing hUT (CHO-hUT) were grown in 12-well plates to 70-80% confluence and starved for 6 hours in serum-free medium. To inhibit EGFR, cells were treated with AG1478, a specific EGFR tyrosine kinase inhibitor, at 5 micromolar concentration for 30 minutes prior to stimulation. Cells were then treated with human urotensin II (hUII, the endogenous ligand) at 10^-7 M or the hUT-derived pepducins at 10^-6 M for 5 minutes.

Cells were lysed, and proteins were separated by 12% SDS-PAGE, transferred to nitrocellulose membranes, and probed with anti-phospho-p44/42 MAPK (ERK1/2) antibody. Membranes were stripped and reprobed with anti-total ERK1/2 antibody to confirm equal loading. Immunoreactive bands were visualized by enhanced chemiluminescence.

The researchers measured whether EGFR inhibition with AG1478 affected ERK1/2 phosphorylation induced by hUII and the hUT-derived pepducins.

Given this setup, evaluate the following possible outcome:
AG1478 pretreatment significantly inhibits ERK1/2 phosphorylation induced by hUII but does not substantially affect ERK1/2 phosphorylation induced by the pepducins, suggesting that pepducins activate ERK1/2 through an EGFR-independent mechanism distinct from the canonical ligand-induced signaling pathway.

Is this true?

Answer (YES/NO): NO